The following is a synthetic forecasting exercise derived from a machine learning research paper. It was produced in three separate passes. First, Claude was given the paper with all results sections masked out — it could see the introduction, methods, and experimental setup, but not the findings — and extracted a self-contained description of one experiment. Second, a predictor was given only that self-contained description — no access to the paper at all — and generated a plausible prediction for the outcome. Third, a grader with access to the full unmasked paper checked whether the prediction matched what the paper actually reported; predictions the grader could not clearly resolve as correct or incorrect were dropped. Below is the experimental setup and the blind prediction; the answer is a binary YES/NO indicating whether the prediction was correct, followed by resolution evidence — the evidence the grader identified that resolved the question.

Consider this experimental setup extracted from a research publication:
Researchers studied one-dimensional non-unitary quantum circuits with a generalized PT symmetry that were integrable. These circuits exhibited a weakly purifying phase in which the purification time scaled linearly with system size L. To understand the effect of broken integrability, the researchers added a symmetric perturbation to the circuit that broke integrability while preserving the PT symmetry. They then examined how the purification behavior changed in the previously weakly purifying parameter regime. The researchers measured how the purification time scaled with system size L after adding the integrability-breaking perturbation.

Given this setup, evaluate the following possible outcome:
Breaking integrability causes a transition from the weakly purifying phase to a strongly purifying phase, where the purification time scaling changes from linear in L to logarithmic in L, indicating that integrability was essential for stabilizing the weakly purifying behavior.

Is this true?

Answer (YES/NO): NO